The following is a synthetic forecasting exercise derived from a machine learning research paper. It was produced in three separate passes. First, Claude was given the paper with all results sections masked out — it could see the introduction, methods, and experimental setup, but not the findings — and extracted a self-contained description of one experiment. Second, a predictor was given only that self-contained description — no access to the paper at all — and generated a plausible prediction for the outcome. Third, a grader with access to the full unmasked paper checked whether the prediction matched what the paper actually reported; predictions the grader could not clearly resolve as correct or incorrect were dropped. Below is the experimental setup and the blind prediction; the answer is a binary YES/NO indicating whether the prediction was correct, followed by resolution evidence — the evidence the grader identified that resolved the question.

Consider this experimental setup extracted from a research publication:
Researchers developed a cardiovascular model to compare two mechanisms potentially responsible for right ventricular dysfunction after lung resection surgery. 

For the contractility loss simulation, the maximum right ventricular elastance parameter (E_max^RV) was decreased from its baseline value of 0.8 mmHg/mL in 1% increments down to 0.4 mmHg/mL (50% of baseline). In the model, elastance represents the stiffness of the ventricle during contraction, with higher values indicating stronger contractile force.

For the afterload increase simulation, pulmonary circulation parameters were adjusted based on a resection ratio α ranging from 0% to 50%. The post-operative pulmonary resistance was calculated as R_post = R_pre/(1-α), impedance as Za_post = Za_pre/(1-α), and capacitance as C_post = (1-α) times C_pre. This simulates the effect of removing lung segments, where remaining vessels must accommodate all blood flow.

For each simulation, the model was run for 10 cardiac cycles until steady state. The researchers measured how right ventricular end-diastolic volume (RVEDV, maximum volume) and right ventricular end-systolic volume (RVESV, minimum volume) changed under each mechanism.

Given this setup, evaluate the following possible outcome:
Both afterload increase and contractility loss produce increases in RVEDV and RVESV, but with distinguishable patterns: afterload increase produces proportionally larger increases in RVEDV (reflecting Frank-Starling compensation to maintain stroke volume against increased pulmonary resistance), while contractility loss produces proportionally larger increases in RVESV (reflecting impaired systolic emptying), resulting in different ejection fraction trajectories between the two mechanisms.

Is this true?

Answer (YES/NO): NO